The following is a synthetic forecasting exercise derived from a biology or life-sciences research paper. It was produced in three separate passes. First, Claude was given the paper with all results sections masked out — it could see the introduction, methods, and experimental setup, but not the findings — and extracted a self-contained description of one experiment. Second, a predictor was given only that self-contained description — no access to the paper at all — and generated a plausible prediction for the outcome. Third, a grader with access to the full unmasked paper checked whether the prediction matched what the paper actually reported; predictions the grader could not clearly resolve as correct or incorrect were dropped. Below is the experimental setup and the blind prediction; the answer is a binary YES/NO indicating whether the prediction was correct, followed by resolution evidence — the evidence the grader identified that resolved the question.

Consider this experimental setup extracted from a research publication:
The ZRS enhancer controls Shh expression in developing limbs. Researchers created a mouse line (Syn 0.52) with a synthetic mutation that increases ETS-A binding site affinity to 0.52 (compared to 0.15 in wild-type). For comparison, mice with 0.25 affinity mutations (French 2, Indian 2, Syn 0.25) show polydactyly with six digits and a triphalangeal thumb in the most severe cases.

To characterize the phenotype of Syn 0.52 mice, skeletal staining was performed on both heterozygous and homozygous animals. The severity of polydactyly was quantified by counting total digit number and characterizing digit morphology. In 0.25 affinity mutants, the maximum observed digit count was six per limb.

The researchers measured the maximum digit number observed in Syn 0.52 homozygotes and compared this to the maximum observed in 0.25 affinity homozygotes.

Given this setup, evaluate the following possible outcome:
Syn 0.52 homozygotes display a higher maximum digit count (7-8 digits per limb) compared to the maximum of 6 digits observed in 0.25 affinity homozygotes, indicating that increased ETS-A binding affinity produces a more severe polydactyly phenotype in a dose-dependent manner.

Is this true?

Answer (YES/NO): YES